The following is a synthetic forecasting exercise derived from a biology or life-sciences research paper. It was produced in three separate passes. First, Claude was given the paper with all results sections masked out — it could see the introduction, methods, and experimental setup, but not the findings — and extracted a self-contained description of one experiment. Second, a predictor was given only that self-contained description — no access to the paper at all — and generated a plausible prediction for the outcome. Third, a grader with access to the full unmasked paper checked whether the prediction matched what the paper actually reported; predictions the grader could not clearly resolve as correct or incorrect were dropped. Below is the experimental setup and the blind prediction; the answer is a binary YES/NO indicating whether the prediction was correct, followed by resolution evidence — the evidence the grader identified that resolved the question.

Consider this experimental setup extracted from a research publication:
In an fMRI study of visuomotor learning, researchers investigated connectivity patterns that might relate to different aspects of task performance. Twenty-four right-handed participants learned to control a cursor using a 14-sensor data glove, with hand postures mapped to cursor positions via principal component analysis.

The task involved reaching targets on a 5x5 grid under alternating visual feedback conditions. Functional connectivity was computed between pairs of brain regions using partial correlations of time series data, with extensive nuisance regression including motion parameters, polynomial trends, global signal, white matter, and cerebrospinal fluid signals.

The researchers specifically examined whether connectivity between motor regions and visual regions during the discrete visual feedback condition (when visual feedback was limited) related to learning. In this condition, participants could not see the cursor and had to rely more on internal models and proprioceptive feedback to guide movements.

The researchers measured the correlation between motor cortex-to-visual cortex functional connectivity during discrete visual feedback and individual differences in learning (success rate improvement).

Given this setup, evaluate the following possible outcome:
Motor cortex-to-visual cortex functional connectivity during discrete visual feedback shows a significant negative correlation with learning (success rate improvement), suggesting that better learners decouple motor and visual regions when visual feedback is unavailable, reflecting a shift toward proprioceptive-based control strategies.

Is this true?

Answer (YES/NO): NO